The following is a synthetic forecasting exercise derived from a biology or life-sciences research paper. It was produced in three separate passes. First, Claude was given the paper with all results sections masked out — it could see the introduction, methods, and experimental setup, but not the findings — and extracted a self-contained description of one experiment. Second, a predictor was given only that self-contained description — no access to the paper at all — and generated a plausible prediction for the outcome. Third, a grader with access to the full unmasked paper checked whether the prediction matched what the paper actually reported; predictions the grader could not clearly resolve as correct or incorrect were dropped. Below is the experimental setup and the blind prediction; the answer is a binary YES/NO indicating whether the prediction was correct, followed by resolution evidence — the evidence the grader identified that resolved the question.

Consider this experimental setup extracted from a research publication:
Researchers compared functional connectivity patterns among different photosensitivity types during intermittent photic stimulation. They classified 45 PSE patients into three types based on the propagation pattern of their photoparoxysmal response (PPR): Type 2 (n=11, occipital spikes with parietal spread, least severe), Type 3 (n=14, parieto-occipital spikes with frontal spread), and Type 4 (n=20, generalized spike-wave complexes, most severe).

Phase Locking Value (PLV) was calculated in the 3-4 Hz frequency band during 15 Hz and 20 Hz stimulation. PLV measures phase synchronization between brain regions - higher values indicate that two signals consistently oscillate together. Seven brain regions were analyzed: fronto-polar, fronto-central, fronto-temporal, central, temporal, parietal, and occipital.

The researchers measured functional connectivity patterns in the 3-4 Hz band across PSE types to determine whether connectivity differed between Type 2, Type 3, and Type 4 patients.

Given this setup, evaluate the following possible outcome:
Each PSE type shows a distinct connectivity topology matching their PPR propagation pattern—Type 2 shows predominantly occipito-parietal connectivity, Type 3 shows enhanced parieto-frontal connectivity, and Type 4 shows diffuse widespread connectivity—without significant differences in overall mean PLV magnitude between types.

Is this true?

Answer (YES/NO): NO